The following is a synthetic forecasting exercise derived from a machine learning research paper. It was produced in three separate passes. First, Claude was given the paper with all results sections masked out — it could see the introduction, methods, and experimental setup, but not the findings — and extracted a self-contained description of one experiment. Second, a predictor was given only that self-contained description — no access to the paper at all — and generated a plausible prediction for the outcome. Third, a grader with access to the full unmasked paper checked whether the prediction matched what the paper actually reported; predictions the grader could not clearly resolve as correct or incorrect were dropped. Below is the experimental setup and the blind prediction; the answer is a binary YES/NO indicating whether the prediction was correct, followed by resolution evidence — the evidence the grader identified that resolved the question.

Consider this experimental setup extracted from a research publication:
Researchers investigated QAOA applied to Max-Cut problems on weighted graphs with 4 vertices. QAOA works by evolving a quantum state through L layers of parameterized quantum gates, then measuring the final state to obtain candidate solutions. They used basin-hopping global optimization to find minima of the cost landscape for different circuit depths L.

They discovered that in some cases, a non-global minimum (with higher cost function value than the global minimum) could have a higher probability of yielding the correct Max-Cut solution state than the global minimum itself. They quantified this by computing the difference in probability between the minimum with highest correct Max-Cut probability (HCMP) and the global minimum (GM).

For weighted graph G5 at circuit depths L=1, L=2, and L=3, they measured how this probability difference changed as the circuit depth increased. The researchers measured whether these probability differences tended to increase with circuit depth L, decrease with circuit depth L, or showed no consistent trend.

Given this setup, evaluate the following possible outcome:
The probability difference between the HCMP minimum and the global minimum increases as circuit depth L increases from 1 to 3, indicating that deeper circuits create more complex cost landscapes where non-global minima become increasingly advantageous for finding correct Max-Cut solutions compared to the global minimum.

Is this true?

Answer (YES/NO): NO